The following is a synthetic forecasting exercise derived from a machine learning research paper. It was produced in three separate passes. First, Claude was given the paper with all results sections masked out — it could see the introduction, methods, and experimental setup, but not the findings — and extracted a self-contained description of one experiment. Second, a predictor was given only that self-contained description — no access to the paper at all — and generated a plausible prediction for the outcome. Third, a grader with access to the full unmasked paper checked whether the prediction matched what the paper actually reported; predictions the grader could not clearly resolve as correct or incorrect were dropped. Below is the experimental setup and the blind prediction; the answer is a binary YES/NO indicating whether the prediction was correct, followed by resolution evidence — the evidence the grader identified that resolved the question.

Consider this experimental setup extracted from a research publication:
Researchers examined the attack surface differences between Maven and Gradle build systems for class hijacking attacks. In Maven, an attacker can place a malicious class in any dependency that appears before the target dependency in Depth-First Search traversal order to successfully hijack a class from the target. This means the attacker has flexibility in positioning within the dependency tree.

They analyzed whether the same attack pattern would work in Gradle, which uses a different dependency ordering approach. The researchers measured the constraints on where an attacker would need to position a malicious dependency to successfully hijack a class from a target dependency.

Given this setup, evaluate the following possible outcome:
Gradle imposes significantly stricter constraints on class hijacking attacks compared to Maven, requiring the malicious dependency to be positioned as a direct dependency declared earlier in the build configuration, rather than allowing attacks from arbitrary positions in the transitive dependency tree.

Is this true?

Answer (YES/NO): NO